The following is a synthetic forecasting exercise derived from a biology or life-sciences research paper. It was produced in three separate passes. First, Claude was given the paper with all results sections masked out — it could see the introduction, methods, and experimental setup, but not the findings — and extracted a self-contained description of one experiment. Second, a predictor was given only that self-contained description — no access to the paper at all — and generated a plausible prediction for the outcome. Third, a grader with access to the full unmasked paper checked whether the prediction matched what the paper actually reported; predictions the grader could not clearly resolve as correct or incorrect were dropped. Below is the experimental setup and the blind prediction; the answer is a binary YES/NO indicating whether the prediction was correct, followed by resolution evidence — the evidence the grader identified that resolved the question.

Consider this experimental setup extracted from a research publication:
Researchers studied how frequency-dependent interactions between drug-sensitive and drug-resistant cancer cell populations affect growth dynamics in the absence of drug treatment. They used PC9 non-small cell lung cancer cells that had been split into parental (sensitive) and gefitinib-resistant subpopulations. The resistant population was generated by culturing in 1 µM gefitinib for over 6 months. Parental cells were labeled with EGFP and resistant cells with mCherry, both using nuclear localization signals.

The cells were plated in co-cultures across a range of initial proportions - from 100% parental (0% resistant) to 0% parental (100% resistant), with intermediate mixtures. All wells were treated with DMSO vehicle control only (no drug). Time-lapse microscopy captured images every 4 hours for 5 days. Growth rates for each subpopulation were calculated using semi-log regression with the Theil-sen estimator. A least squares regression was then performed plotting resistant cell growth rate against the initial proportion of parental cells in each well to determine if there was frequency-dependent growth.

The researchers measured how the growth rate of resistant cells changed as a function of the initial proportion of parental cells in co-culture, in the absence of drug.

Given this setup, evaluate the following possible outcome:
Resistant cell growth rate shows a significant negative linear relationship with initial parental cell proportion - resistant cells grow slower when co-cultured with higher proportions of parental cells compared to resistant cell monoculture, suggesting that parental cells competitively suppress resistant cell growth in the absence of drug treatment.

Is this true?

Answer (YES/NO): NO